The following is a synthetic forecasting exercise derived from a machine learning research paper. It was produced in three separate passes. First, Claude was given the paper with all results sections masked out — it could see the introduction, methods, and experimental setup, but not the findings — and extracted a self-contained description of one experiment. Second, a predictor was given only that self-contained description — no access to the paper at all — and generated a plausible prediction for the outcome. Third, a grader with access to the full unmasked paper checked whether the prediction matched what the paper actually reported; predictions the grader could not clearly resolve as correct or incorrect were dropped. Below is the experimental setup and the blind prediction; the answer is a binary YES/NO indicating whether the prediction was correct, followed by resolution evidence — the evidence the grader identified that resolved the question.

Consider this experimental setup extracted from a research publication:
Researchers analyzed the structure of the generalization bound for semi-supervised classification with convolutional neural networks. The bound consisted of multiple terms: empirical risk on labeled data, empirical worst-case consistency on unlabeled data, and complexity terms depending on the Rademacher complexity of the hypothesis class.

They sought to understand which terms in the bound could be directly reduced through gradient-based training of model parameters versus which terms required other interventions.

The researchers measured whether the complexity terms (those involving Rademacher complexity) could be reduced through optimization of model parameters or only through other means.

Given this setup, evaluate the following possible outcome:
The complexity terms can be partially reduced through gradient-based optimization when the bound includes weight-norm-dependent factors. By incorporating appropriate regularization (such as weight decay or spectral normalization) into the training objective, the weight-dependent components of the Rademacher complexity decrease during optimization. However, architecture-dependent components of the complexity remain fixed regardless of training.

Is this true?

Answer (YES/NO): NO